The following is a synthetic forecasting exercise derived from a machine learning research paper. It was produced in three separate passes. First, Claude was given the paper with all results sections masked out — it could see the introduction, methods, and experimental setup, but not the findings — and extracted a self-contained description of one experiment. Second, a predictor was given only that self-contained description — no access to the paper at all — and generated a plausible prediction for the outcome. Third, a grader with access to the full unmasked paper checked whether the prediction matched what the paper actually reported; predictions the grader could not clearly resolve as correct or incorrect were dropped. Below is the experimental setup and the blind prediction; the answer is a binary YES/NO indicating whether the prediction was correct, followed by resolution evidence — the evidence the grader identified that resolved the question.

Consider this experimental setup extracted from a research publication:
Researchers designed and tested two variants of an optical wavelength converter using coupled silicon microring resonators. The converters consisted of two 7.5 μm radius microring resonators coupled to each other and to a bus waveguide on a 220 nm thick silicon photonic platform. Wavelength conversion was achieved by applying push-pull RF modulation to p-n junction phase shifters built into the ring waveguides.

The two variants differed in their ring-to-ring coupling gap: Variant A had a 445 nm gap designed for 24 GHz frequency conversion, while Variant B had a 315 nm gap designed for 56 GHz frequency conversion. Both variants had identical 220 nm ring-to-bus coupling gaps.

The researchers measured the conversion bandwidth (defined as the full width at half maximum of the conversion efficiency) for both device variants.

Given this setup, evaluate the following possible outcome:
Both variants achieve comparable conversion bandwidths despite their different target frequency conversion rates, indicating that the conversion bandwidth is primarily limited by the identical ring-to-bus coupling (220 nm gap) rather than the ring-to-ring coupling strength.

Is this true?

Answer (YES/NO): YES